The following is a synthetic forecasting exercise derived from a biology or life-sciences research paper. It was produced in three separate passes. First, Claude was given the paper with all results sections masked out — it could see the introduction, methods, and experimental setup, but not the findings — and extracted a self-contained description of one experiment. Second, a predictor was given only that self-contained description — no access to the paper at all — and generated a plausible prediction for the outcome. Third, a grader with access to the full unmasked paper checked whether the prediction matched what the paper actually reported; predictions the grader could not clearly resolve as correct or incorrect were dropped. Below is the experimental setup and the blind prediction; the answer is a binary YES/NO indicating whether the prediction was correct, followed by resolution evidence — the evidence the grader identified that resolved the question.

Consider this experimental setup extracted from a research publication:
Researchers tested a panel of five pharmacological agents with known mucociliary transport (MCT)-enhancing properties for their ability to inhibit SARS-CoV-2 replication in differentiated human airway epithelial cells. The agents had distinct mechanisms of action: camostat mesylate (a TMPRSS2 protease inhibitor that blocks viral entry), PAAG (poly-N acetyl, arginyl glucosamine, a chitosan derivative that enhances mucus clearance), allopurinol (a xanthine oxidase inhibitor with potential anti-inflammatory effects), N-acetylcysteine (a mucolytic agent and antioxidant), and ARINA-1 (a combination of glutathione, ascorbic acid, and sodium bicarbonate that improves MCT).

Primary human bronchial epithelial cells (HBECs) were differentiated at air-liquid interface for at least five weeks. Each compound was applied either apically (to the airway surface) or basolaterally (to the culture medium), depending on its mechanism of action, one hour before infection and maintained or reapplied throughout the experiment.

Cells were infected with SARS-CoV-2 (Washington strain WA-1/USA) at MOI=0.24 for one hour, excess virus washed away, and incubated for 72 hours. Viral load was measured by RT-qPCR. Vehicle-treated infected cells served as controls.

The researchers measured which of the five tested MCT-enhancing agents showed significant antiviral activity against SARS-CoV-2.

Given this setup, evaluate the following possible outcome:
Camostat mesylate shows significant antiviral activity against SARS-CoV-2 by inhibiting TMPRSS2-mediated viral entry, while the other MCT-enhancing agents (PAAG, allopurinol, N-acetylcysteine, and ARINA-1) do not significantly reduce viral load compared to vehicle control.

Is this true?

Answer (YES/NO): NO